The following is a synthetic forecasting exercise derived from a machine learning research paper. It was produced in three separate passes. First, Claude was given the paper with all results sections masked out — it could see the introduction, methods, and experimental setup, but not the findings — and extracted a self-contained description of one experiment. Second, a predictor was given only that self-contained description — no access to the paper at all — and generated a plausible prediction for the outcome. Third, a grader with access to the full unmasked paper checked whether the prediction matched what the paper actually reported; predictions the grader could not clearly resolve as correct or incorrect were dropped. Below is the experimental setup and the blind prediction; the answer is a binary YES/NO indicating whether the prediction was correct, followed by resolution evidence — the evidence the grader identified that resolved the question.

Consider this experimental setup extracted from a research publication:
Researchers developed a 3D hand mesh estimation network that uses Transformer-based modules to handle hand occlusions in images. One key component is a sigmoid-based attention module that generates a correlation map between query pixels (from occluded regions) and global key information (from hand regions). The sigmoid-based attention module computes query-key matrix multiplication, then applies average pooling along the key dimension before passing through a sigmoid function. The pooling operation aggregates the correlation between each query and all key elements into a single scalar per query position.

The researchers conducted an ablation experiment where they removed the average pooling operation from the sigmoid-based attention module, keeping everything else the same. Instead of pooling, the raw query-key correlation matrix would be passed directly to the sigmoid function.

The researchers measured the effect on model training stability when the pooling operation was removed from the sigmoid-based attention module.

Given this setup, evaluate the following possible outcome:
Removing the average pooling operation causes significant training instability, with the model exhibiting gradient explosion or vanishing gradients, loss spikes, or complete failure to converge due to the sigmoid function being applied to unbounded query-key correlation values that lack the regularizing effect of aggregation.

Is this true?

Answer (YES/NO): YES